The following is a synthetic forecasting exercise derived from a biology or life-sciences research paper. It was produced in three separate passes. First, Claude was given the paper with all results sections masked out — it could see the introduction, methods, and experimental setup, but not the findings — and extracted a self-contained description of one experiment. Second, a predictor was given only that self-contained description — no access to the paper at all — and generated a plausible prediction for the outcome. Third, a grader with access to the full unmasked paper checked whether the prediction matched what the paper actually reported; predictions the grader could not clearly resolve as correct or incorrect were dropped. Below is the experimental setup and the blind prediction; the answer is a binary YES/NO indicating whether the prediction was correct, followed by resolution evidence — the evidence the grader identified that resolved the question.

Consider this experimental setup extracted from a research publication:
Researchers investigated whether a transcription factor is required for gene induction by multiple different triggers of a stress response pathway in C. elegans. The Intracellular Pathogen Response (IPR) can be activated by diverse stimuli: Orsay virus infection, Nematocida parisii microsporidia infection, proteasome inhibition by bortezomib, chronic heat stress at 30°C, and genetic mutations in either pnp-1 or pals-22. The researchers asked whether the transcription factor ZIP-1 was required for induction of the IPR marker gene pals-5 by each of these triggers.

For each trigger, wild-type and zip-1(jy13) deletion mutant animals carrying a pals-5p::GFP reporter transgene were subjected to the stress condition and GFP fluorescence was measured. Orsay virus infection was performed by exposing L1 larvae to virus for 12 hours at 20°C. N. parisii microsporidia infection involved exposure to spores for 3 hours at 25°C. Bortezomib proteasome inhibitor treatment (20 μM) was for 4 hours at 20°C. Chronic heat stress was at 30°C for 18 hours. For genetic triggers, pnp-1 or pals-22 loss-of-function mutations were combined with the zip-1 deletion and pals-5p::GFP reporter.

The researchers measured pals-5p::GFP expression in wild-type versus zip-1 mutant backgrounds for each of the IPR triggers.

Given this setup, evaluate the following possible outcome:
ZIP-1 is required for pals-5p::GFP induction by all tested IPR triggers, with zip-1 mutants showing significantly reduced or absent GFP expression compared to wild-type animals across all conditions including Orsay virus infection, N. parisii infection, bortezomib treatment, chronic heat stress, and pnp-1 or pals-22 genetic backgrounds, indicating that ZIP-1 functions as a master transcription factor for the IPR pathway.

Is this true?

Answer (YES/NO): YES